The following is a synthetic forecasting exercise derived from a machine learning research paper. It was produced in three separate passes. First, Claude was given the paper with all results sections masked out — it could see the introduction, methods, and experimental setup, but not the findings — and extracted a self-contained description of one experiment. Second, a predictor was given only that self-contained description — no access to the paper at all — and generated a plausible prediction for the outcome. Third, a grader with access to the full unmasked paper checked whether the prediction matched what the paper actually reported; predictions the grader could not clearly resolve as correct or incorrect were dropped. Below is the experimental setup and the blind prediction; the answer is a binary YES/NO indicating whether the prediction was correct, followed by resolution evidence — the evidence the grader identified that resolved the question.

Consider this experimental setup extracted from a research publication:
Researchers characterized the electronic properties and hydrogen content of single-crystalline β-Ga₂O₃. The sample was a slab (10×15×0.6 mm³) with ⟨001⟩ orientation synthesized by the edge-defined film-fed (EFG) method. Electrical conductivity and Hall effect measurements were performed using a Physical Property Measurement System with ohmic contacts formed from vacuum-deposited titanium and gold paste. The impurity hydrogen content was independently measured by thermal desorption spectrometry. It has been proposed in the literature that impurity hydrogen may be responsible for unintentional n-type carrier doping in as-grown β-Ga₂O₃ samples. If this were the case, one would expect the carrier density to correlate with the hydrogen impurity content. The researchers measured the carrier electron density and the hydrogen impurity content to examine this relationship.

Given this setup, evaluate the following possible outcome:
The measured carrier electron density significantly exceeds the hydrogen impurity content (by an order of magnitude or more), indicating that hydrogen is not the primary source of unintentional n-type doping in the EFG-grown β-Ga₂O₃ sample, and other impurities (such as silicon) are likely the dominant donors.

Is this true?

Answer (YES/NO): NO